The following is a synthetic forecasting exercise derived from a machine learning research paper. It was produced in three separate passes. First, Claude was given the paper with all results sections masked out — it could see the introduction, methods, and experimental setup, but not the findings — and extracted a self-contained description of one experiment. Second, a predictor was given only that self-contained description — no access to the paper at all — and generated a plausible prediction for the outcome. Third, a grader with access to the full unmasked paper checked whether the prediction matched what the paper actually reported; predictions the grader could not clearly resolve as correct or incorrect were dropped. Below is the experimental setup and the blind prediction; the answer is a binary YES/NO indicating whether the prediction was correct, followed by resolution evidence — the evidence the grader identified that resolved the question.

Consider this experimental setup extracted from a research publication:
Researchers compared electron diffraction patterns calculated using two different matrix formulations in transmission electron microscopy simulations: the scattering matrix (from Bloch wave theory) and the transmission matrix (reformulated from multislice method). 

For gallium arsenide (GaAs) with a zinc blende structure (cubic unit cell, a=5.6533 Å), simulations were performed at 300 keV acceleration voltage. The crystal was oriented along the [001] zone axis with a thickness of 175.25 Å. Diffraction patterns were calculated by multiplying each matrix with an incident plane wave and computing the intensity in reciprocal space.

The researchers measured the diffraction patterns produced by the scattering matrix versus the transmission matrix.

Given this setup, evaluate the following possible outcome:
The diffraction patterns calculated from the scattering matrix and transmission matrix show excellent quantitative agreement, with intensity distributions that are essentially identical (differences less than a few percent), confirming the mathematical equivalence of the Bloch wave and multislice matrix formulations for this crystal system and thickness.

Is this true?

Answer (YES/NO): NO